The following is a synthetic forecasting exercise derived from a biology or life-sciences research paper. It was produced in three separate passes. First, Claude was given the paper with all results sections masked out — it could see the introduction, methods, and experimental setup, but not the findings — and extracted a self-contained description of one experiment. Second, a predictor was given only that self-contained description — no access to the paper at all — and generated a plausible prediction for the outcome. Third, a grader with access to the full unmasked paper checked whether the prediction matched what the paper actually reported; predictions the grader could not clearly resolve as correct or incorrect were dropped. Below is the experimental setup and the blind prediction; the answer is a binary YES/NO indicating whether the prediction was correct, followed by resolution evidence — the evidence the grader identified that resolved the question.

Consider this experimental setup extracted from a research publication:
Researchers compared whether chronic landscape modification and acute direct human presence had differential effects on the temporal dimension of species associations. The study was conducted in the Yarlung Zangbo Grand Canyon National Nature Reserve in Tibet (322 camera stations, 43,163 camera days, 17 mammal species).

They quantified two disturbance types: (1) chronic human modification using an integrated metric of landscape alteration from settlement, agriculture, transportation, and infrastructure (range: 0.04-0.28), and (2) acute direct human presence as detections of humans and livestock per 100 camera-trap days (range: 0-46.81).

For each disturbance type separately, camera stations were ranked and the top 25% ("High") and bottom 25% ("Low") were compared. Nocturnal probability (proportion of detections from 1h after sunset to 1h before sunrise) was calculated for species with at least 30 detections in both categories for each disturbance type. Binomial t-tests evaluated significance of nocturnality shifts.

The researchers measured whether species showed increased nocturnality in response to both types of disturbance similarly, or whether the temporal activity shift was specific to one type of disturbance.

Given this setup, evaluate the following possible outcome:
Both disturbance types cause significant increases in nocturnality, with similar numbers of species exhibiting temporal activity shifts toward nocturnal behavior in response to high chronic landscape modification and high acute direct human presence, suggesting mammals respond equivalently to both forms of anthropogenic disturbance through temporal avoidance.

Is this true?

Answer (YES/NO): NO